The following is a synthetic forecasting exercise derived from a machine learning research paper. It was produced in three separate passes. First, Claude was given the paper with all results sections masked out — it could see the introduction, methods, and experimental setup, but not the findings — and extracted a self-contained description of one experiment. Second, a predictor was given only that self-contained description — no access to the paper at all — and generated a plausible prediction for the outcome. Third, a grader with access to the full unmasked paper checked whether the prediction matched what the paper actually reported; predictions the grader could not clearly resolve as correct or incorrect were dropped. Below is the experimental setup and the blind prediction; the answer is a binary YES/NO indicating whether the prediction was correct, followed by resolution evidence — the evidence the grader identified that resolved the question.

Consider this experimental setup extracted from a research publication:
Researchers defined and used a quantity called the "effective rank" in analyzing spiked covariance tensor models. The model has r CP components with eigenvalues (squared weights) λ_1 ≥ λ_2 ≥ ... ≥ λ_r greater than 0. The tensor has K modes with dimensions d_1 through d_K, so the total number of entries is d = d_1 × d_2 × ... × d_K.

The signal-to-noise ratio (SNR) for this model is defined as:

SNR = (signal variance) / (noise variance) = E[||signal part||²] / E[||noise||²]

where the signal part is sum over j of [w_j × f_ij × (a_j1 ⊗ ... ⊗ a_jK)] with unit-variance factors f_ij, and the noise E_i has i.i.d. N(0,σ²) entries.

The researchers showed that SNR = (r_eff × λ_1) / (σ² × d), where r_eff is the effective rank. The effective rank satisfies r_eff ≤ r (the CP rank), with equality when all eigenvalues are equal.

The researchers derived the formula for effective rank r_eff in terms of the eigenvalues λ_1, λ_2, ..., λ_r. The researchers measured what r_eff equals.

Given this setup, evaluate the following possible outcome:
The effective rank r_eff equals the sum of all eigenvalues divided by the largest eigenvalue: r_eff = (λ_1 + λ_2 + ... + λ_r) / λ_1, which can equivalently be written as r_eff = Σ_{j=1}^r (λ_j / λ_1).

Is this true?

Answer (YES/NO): YES